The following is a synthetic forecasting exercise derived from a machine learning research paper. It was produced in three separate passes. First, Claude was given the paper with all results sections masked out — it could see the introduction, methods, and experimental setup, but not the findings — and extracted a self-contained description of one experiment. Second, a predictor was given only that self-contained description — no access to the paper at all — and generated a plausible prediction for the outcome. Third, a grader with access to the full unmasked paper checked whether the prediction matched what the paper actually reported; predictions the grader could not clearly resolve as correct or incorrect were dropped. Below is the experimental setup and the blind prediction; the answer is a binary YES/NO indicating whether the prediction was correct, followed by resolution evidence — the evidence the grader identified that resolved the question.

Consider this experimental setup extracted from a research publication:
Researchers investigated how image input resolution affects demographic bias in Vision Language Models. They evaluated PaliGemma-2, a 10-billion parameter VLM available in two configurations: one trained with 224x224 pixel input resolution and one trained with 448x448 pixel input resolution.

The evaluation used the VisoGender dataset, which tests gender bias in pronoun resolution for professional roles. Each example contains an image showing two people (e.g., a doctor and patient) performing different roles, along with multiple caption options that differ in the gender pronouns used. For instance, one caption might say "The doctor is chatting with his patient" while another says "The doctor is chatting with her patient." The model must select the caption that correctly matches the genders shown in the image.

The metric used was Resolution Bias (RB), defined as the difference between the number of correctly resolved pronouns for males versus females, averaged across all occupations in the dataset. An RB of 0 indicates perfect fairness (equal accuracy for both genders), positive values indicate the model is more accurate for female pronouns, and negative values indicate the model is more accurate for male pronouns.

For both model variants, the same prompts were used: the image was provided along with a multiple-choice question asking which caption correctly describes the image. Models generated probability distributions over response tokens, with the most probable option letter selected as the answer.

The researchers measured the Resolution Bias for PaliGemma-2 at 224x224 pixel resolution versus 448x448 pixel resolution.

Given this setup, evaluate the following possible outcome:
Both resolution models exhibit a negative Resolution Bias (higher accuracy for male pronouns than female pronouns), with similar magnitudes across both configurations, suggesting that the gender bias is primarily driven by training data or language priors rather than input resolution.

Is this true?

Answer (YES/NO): NO